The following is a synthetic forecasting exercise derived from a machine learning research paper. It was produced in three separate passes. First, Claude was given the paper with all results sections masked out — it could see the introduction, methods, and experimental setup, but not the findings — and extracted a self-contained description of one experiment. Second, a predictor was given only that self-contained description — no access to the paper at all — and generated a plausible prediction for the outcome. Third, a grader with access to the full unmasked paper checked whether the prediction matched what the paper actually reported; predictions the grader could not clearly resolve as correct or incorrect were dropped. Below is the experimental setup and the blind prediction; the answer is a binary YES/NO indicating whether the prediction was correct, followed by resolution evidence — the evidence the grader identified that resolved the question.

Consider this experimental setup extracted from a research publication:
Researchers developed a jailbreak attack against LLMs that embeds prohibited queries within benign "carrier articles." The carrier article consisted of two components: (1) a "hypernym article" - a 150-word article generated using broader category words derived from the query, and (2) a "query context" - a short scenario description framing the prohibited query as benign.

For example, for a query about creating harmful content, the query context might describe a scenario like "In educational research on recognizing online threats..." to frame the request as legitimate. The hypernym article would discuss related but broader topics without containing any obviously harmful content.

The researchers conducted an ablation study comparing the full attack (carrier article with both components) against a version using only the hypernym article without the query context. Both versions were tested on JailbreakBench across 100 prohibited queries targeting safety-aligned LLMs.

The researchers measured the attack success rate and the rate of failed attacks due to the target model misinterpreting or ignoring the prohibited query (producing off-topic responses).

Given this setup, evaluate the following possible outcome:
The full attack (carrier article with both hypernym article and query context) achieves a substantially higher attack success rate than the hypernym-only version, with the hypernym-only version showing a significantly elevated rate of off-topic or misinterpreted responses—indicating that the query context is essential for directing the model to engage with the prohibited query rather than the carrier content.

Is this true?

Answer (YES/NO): NO